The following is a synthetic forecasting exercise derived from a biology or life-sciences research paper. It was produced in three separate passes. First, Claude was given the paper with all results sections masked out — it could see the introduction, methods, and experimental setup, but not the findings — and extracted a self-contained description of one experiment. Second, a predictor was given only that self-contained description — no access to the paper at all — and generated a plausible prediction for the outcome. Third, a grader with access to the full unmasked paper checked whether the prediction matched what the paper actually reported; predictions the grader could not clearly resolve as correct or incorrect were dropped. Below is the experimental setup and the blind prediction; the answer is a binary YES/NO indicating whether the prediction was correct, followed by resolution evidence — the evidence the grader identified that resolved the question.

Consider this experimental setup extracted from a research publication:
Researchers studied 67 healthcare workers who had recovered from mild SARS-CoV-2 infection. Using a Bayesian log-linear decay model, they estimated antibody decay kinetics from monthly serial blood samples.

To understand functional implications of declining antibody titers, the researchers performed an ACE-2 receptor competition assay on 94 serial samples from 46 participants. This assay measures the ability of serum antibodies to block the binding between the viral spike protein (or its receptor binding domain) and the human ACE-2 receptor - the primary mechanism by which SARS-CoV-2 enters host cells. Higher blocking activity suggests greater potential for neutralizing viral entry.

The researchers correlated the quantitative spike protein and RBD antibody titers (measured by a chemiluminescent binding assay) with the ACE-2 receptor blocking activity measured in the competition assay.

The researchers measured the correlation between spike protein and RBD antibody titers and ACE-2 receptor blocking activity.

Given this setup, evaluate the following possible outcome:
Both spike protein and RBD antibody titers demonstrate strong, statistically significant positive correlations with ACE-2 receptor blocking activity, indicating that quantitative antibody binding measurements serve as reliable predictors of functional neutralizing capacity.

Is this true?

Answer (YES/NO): YES